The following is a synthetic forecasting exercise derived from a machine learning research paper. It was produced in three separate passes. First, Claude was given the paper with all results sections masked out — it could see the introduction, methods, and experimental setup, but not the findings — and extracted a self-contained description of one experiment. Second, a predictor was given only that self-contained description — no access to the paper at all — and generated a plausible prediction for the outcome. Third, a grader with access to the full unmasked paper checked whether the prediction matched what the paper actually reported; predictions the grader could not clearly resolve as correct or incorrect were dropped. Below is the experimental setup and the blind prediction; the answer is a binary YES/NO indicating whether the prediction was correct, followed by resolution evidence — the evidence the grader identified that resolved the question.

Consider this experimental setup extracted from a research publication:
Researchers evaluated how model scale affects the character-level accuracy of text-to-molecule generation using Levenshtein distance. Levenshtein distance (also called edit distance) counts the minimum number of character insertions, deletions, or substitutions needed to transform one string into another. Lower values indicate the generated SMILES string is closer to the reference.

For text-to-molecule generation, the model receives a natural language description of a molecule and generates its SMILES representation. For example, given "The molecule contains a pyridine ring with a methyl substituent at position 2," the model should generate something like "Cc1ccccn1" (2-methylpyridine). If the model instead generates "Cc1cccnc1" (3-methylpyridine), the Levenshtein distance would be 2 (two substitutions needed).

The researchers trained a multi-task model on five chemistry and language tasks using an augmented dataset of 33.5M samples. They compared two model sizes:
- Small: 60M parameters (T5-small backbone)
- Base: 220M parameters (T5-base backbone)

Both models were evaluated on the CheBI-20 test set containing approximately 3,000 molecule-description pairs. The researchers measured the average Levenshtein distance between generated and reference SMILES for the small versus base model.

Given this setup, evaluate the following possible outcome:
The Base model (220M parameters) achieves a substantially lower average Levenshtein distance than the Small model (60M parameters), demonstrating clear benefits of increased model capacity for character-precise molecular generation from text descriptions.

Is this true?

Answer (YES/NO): YES